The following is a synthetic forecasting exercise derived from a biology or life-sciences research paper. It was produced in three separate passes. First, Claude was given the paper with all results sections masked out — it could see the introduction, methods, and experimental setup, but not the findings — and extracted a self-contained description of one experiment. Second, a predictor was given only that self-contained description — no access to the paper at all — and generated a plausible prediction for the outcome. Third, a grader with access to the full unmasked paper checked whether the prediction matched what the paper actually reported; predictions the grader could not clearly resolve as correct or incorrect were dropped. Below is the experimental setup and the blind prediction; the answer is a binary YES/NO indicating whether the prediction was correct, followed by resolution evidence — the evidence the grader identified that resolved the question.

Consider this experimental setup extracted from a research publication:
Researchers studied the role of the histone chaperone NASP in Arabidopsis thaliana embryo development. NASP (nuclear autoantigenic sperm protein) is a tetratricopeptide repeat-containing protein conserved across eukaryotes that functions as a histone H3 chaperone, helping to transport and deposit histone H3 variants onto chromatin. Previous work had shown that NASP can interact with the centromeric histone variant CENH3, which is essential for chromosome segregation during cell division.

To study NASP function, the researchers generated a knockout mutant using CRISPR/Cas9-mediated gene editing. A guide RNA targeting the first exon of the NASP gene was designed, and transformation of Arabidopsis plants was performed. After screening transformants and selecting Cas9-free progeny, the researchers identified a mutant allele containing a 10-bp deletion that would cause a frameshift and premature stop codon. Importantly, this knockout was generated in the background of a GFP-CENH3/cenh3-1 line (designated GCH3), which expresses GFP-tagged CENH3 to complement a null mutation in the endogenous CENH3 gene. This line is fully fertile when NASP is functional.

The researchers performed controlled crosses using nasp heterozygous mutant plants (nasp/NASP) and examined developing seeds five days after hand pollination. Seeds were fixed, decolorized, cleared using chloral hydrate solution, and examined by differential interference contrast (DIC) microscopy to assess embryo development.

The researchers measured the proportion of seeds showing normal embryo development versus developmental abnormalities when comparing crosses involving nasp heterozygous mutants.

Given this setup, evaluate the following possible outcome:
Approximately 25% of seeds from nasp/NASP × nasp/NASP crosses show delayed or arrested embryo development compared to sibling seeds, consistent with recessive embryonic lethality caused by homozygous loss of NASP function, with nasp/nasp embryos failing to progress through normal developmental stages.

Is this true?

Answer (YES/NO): YES